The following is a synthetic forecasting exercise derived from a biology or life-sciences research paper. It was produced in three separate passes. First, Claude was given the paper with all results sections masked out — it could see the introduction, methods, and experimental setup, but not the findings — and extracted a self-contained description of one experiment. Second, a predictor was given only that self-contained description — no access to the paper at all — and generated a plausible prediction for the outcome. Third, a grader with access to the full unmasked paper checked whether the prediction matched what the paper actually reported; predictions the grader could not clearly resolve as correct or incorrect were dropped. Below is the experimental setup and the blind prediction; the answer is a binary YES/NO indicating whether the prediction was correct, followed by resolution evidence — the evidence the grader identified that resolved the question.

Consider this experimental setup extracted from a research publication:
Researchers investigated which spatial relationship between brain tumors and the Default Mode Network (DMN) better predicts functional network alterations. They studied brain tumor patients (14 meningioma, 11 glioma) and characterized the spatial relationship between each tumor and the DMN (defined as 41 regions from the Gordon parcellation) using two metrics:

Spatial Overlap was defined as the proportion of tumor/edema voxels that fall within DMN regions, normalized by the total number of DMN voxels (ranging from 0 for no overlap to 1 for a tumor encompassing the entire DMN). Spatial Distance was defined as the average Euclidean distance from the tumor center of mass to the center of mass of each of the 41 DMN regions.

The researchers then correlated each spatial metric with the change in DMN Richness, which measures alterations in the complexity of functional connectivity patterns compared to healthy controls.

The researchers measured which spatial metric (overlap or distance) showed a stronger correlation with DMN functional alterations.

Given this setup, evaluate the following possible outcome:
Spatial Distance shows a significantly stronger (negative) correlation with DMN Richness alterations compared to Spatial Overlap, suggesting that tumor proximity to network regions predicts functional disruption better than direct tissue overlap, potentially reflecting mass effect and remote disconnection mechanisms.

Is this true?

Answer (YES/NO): NO